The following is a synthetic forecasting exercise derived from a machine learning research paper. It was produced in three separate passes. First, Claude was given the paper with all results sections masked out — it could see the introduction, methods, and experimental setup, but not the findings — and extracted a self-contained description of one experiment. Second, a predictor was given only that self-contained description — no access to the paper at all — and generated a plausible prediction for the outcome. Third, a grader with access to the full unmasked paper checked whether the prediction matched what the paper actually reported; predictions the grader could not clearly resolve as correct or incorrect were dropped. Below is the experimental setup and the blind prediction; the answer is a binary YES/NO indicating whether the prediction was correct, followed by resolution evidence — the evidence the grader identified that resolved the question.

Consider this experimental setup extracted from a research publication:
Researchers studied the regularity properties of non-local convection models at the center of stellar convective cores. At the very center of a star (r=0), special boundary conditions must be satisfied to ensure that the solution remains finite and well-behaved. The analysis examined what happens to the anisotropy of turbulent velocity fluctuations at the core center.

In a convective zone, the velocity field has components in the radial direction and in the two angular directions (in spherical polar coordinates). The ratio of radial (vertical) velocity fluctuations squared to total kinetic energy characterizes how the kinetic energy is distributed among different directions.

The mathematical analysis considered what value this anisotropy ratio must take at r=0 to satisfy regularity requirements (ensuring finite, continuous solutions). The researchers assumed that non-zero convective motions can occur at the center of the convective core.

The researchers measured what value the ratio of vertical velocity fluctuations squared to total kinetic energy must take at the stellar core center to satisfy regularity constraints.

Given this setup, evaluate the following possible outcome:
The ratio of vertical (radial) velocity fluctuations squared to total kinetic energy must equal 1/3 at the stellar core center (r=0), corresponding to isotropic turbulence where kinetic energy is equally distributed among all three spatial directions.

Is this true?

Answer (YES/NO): NO